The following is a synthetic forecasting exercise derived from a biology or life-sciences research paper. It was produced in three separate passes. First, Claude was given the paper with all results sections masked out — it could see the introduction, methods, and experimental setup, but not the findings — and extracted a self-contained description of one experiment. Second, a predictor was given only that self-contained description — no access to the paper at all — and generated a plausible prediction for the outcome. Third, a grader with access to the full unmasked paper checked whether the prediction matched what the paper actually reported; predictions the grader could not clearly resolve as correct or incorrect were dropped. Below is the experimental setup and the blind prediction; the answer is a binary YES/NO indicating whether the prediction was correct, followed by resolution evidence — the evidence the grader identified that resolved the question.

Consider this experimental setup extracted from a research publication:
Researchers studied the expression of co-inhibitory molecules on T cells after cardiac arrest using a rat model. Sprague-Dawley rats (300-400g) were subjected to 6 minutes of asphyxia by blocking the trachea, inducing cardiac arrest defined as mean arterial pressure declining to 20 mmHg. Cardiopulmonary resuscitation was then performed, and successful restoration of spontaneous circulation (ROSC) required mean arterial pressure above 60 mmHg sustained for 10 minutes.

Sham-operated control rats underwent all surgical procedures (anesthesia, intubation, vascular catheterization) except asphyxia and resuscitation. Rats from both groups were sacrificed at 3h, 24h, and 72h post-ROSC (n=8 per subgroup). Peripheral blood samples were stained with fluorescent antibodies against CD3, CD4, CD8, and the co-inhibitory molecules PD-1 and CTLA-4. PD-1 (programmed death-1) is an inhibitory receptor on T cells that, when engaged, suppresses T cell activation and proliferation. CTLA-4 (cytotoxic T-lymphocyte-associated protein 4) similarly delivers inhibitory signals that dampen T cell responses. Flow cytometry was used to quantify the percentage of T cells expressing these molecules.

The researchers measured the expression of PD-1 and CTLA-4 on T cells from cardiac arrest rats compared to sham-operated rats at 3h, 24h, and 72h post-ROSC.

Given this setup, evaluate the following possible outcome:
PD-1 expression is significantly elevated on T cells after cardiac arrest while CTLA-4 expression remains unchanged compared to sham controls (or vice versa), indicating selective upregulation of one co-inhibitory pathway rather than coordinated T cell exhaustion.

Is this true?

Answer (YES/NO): NO